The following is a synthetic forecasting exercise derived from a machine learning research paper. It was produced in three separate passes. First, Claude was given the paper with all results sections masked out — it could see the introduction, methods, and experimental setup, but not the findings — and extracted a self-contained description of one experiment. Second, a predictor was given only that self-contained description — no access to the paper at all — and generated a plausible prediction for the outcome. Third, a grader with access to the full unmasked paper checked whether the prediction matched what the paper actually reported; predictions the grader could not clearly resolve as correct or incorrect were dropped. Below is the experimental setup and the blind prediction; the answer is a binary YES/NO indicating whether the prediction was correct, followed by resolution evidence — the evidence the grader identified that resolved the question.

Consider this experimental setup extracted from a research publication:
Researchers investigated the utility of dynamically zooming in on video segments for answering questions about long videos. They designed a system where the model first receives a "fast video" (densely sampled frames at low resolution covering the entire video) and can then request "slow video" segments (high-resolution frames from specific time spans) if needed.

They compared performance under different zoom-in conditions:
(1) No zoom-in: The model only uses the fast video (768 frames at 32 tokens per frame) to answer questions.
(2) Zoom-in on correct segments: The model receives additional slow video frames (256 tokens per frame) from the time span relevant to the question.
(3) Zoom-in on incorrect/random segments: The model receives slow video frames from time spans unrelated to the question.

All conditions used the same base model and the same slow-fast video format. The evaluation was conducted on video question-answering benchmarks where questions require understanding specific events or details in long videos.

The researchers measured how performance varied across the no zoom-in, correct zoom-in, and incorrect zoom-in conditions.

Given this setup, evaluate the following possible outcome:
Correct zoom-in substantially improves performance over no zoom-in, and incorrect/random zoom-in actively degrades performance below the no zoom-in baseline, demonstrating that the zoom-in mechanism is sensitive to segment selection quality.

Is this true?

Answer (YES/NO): NO